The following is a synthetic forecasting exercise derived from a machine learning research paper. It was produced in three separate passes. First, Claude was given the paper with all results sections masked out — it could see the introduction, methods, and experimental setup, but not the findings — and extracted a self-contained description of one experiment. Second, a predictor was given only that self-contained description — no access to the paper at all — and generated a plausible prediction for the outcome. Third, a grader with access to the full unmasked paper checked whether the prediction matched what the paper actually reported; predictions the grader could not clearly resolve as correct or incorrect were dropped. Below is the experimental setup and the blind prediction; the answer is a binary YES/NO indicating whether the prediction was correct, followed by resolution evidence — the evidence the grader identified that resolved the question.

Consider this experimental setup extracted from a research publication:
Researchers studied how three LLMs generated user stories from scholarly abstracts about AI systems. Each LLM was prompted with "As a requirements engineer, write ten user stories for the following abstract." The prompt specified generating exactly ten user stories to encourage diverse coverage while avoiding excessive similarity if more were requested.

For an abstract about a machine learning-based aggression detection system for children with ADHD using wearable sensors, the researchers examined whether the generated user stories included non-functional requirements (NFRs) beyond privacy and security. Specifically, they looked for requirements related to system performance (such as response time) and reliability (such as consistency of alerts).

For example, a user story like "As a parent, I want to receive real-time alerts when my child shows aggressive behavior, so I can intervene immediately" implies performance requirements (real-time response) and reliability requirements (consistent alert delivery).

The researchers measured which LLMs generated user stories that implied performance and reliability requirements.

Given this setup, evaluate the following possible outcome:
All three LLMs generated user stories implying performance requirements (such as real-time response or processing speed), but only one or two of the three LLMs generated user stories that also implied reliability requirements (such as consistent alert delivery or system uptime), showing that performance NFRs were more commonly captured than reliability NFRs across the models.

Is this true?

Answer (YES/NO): NO